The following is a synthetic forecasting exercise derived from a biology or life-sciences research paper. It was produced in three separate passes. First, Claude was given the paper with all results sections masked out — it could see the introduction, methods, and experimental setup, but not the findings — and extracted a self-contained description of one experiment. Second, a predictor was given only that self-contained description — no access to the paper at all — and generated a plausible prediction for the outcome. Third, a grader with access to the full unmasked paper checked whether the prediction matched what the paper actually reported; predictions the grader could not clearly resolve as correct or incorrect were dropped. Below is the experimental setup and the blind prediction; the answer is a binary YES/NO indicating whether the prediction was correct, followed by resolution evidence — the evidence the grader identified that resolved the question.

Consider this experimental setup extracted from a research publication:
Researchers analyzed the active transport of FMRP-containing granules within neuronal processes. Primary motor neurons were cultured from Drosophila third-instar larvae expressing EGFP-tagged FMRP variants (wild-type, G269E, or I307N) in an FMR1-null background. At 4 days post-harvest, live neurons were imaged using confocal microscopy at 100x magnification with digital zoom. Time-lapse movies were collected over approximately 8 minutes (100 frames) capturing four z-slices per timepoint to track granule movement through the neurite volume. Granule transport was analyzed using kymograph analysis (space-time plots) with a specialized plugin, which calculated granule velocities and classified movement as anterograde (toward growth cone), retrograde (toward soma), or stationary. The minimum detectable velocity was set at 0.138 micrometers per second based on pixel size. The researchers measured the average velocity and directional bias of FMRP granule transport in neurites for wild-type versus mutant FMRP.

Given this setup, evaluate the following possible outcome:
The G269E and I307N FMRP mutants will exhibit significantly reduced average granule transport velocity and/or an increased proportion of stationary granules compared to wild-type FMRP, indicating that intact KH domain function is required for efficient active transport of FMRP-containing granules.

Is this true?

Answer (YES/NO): NO